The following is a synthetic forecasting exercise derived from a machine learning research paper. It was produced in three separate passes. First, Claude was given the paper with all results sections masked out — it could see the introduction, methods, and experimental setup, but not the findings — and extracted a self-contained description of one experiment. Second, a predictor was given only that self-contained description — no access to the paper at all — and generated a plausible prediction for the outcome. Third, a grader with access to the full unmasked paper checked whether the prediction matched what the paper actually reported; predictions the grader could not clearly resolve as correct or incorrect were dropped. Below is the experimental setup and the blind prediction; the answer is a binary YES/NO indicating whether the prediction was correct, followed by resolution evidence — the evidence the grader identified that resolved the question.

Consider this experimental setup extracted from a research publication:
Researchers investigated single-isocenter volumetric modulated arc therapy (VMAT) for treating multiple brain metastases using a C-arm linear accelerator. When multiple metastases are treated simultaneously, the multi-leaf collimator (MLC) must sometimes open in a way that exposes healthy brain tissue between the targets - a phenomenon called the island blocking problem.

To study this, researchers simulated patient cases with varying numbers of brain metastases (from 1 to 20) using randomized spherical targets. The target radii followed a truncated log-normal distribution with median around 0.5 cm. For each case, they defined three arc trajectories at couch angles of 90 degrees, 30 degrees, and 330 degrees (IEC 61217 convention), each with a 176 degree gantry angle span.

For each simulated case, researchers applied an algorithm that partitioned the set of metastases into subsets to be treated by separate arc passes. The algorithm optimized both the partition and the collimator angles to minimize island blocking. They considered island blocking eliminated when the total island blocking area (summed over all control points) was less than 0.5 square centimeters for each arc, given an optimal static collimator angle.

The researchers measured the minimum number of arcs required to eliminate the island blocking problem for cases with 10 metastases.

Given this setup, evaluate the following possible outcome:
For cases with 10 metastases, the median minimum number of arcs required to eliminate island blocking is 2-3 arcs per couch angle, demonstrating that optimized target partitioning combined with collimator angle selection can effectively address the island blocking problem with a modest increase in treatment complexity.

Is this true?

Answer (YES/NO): NO